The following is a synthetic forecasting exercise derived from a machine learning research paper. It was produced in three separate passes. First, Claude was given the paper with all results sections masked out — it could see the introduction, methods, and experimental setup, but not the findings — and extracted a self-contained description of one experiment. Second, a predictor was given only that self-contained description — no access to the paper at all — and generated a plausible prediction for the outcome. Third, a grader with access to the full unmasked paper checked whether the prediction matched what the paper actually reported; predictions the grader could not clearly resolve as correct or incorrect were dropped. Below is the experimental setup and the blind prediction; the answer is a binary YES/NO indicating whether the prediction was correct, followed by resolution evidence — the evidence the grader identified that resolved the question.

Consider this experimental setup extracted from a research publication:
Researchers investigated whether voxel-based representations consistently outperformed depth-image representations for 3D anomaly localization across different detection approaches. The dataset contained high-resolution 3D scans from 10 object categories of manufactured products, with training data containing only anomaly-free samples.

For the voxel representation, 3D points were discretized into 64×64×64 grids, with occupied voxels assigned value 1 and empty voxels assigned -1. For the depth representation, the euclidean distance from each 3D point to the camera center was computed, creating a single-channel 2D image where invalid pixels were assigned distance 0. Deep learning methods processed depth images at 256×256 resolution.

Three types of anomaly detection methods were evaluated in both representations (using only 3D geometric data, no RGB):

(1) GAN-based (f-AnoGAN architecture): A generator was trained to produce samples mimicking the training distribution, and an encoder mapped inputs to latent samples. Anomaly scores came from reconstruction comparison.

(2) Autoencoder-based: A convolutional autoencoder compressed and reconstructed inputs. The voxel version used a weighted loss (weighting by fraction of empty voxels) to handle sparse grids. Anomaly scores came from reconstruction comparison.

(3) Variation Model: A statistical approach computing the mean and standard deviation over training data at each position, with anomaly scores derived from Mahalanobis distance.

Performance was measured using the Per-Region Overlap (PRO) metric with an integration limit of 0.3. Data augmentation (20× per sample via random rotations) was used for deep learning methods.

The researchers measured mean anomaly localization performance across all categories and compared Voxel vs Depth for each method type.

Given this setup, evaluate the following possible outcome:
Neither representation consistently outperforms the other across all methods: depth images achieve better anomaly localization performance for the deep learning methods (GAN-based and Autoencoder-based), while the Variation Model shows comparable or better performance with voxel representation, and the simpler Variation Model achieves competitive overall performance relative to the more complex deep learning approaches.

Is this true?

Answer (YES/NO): NO